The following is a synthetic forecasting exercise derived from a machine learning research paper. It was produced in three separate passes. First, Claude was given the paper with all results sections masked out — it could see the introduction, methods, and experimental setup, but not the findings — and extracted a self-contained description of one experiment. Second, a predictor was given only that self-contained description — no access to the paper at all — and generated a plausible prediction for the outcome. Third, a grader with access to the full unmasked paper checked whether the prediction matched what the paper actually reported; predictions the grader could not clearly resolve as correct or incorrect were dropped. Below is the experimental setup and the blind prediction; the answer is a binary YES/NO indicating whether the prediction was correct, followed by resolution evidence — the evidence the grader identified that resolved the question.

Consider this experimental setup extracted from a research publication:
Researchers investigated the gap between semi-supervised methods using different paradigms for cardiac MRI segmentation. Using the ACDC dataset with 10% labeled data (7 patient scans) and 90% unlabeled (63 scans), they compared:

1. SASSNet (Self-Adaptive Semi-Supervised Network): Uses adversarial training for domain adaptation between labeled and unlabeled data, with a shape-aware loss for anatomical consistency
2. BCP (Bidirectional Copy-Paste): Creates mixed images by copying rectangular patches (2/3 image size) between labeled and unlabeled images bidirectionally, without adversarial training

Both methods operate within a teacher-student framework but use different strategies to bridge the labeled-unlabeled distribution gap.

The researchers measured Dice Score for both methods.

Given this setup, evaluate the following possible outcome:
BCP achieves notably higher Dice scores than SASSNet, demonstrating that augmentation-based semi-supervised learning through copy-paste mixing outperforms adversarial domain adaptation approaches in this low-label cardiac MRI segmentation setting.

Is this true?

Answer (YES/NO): YES